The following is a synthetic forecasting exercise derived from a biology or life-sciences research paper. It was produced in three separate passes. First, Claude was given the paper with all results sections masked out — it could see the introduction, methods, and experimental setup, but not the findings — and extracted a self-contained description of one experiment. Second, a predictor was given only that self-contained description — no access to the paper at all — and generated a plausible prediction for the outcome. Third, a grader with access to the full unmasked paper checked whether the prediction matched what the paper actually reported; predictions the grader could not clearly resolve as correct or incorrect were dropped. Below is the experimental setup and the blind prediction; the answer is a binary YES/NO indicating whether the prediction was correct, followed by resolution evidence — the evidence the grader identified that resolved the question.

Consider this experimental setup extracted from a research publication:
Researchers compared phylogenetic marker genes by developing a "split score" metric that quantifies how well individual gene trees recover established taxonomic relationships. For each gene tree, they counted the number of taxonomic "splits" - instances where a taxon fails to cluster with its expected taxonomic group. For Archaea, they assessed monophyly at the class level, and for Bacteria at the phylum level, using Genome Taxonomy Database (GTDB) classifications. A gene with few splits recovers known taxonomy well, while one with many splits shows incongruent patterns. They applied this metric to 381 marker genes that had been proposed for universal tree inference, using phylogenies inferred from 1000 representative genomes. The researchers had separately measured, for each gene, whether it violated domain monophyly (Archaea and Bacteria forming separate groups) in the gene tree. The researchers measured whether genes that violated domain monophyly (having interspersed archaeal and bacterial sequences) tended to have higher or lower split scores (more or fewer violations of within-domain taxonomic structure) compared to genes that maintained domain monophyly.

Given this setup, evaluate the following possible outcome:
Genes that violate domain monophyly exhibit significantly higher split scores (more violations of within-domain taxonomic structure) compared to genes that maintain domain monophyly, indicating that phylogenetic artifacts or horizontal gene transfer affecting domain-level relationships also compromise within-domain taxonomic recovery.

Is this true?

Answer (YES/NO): YES